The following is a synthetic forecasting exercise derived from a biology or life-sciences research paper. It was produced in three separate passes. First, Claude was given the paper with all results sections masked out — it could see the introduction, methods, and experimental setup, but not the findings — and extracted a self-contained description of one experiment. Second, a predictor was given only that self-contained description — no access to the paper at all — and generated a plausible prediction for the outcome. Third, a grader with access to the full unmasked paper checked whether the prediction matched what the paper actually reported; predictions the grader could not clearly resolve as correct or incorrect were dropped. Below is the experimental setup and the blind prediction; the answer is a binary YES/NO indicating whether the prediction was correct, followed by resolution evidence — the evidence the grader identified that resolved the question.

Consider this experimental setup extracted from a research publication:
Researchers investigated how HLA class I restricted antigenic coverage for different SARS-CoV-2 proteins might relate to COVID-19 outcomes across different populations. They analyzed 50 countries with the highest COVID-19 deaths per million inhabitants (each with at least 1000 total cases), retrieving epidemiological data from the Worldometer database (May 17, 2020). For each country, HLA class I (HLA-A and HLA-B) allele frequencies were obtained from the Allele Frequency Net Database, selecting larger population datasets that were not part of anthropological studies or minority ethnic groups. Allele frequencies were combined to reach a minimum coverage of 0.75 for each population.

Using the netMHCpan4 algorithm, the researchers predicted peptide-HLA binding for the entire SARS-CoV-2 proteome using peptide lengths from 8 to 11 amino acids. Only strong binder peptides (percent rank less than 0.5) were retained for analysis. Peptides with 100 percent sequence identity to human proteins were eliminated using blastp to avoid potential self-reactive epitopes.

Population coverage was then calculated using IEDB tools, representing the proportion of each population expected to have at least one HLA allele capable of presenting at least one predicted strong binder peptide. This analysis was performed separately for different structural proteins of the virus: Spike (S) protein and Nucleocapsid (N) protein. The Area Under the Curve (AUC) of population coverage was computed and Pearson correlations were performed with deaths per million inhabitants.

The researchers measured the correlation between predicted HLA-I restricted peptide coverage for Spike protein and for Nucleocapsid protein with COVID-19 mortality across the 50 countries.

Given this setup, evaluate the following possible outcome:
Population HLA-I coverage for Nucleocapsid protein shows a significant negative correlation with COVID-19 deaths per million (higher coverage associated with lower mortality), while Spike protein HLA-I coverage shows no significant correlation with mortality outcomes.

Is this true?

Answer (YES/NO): NO